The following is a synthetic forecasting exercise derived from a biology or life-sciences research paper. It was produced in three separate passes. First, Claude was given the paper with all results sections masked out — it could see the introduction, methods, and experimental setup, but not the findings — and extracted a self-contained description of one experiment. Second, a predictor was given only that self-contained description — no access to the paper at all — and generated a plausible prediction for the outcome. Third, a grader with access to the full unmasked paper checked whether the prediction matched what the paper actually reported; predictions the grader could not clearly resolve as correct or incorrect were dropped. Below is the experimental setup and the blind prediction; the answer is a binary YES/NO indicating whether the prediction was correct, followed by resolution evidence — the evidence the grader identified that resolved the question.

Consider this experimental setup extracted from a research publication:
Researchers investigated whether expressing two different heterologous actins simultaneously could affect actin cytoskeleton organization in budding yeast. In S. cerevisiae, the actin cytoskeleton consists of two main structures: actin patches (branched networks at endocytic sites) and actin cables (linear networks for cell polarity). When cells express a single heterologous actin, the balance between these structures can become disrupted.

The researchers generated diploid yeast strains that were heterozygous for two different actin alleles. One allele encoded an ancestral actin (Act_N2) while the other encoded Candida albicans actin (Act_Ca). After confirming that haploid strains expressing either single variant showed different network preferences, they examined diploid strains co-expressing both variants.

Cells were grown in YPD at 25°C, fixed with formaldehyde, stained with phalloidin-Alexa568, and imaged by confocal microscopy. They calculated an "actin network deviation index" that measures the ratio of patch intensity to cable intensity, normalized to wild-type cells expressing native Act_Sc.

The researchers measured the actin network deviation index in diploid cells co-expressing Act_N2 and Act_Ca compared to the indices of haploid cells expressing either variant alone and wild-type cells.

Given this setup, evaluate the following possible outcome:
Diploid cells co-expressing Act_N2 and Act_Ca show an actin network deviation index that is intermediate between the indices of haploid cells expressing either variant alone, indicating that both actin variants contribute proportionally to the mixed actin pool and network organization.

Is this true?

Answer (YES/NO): NO